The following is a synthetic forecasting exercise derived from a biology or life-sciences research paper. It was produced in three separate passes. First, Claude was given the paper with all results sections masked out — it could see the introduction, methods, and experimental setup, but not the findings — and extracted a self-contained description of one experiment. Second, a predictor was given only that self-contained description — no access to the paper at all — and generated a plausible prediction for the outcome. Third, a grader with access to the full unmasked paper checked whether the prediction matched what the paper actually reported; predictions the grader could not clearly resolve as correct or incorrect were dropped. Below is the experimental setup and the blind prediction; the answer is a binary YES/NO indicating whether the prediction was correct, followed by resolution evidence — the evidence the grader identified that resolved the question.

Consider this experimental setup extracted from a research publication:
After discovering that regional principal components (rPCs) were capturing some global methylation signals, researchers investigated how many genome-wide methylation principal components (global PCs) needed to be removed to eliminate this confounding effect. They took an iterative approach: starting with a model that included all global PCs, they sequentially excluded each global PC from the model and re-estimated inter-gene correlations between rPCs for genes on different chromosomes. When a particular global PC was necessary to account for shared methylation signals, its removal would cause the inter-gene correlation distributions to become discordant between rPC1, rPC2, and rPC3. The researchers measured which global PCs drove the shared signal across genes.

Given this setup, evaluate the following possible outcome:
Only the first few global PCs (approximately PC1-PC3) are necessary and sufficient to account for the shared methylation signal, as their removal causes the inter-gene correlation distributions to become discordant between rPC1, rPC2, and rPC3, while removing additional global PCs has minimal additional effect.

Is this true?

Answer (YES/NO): NO